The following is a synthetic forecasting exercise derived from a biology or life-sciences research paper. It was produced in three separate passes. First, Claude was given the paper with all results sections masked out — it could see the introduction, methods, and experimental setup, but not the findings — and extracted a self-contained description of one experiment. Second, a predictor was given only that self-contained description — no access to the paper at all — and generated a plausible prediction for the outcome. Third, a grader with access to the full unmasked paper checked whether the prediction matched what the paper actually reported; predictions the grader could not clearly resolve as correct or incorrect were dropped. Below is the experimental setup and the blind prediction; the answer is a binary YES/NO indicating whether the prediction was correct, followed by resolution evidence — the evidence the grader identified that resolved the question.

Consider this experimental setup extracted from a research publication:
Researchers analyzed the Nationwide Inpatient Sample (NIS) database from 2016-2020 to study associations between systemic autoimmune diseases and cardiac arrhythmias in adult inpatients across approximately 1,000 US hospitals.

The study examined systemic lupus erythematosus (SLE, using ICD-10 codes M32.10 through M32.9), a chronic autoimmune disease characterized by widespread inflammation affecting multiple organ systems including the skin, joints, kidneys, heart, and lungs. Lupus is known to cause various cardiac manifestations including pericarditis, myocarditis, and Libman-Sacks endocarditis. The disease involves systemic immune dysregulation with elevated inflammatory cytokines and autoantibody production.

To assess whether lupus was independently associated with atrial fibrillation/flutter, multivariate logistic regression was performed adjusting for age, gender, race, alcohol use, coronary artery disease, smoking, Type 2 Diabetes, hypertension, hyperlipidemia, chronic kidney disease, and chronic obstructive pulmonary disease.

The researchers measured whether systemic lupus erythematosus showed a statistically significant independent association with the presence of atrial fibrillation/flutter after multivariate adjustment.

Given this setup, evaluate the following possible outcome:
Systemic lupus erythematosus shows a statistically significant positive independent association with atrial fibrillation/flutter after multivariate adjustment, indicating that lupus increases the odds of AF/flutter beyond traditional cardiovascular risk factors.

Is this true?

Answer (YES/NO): YES